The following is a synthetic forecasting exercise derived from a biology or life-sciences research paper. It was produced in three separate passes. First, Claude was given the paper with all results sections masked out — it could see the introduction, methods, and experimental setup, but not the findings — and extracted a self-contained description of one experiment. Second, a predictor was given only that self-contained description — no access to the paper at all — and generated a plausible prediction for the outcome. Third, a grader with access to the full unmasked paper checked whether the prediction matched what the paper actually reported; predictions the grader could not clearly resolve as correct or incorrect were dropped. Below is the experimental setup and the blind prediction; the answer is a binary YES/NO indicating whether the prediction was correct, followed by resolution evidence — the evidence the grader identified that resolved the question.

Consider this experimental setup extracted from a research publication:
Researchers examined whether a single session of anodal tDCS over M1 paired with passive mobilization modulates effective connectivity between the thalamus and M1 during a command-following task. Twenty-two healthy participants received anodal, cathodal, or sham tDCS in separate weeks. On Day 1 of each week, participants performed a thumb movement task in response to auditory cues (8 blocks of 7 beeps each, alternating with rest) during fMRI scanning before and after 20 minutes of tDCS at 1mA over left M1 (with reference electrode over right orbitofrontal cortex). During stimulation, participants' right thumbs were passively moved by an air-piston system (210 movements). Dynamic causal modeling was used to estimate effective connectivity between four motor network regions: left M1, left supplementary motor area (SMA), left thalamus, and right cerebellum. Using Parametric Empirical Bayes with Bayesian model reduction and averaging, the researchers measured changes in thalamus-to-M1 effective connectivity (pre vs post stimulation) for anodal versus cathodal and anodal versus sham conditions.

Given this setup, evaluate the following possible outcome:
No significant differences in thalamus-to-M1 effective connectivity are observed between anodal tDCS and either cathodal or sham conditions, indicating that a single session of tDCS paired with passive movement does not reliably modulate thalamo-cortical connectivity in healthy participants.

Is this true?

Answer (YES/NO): NO